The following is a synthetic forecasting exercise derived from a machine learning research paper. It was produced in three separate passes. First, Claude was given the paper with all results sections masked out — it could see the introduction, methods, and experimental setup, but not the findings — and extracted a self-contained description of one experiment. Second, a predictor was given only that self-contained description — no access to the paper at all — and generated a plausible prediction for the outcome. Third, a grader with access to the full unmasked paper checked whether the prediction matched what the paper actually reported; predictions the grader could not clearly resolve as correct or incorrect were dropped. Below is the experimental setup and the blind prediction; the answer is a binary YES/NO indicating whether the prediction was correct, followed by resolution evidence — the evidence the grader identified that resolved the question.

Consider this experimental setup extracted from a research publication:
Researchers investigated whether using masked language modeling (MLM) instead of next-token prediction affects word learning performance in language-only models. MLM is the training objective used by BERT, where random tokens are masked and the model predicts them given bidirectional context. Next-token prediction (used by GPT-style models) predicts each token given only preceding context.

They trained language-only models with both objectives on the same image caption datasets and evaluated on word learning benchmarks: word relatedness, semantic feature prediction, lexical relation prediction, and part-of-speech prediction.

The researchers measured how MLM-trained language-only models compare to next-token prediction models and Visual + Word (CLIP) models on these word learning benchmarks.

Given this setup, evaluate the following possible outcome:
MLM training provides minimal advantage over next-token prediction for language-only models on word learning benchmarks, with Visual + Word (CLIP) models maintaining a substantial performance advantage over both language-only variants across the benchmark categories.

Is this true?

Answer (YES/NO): NO